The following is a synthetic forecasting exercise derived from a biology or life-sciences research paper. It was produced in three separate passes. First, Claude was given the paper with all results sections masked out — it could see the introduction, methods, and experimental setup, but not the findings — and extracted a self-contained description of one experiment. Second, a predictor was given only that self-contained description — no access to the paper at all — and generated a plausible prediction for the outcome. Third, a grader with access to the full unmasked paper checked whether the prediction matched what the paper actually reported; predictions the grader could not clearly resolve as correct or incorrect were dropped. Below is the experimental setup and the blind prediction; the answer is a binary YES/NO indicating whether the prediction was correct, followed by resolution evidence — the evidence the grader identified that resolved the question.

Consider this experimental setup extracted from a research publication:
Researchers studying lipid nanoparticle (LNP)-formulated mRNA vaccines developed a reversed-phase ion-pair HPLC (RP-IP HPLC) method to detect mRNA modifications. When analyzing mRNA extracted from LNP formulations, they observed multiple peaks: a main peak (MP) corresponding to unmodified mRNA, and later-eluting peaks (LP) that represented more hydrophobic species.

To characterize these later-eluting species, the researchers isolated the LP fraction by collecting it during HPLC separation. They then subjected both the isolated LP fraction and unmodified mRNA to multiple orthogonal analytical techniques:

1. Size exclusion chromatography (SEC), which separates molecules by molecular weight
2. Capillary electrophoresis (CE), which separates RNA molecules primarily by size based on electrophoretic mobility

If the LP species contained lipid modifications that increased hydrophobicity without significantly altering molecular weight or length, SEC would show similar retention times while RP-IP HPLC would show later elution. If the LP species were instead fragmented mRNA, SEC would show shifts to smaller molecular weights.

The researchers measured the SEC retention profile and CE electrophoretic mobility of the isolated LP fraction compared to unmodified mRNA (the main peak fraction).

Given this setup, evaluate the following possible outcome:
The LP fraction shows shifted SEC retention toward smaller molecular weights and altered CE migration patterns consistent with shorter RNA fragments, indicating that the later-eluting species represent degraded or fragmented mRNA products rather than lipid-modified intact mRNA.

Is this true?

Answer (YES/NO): NO